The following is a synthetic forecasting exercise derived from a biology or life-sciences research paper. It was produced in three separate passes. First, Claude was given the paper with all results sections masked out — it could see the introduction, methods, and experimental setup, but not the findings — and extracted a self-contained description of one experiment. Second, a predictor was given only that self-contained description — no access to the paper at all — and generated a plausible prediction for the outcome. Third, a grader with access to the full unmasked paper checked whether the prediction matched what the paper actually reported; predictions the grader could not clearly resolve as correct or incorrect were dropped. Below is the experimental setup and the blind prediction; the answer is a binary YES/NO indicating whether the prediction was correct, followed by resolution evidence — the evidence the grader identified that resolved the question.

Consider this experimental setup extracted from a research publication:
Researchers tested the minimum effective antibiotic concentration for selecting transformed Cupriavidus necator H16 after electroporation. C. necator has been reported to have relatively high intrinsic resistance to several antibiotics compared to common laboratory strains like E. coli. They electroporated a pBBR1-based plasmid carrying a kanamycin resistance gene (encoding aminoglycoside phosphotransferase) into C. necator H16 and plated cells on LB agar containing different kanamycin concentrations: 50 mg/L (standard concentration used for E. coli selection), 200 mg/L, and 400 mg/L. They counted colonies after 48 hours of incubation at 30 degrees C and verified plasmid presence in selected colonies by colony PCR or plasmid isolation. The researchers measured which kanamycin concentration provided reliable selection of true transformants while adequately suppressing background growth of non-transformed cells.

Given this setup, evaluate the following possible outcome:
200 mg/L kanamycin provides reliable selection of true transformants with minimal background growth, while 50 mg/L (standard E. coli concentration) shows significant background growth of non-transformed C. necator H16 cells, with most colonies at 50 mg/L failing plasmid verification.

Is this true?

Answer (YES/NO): NO